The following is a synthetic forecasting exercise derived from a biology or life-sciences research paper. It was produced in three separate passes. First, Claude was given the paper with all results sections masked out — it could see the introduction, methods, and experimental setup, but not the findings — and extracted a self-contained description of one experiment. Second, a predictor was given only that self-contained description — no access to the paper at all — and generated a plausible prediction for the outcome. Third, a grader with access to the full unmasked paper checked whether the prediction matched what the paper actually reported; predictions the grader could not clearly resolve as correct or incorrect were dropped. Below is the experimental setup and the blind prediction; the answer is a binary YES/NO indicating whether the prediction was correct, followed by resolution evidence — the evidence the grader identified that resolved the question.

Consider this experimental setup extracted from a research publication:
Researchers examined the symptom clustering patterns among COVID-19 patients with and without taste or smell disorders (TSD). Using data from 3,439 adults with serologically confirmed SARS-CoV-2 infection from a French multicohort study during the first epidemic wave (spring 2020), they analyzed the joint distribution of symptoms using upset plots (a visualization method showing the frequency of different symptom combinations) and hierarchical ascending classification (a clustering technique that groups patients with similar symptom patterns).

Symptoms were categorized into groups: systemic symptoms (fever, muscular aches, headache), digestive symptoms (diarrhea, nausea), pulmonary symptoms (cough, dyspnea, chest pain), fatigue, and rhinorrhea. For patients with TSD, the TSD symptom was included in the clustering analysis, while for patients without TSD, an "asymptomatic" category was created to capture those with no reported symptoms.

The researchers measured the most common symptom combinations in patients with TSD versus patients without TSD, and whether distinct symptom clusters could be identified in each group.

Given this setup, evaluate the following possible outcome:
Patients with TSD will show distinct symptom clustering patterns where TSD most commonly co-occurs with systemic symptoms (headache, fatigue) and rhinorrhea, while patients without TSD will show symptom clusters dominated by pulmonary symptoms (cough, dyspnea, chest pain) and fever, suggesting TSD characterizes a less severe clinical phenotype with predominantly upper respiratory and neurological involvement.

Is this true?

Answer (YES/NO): NO